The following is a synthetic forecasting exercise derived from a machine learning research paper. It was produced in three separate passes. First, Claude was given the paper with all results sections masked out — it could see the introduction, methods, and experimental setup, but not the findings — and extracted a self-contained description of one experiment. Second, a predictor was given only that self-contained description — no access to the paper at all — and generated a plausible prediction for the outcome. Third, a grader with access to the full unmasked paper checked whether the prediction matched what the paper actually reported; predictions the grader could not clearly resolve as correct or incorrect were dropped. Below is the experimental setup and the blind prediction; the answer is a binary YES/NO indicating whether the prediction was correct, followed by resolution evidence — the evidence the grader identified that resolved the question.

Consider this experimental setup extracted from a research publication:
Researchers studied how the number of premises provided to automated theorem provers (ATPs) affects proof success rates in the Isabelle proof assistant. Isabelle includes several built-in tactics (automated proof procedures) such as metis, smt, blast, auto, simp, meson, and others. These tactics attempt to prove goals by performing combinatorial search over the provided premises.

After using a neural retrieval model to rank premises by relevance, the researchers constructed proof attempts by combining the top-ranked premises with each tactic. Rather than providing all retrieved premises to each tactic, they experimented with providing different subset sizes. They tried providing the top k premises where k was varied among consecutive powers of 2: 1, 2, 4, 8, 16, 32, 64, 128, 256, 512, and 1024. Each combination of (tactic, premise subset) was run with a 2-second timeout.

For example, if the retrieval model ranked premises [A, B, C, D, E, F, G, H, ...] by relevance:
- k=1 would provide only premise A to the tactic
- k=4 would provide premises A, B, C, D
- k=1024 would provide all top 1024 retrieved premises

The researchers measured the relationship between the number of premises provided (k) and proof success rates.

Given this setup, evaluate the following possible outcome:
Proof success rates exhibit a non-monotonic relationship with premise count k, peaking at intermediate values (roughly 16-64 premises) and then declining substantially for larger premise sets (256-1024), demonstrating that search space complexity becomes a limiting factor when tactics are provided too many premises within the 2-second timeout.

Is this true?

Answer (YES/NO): NO